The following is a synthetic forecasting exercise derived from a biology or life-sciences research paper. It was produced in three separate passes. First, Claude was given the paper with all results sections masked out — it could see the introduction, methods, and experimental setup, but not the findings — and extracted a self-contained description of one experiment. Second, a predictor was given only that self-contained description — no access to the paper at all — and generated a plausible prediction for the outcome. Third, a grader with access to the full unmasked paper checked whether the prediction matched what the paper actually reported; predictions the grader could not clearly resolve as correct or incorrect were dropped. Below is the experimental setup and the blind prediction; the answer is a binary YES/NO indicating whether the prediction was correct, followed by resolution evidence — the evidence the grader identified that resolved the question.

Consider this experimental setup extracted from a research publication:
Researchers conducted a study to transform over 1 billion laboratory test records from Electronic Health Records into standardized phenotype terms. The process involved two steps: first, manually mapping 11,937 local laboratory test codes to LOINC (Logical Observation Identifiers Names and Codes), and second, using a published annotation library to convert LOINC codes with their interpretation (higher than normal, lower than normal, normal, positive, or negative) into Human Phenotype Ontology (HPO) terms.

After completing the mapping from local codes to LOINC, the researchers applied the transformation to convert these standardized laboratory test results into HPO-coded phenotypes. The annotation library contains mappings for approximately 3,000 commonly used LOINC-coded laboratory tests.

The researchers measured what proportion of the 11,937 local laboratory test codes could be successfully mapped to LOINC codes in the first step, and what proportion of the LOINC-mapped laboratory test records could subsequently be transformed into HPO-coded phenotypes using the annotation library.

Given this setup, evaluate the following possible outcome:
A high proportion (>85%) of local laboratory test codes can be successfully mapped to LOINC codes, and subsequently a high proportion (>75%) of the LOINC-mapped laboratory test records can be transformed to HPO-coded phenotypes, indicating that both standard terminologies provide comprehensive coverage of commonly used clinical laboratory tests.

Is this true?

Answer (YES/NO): NO